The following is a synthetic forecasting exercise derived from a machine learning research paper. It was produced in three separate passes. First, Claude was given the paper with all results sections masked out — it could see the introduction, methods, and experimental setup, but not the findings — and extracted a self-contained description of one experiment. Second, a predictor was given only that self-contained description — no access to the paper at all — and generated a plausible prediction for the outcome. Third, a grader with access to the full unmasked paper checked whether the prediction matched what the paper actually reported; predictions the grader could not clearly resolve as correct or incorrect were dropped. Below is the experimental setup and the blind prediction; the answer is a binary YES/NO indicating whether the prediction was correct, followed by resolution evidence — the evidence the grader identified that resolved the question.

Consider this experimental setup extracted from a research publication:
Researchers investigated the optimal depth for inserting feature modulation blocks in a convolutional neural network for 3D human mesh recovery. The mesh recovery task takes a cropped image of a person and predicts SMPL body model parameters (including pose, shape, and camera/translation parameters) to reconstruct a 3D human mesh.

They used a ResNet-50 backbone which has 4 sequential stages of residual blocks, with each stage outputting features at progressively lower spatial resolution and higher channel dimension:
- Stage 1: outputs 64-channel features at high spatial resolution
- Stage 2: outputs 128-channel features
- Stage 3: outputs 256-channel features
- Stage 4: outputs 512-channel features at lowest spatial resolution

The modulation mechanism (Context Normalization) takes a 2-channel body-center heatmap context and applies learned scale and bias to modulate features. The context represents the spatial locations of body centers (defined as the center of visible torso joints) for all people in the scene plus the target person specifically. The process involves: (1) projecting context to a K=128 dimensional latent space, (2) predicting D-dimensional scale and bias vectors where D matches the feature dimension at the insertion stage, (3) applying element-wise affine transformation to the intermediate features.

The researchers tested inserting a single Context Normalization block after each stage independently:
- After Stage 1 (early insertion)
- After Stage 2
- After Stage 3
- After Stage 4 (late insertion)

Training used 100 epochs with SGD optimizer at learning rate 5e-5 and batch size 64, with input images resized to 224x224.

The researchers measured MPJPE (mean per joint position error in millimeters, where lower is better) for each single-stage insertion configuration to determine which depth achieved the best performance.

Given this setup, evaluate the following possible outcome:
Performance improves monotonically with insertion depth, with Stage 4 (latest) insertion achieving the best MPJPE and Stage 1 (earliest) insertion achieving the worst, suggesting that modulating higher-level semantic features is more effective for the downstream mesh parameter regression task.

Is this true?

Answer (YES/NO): NO